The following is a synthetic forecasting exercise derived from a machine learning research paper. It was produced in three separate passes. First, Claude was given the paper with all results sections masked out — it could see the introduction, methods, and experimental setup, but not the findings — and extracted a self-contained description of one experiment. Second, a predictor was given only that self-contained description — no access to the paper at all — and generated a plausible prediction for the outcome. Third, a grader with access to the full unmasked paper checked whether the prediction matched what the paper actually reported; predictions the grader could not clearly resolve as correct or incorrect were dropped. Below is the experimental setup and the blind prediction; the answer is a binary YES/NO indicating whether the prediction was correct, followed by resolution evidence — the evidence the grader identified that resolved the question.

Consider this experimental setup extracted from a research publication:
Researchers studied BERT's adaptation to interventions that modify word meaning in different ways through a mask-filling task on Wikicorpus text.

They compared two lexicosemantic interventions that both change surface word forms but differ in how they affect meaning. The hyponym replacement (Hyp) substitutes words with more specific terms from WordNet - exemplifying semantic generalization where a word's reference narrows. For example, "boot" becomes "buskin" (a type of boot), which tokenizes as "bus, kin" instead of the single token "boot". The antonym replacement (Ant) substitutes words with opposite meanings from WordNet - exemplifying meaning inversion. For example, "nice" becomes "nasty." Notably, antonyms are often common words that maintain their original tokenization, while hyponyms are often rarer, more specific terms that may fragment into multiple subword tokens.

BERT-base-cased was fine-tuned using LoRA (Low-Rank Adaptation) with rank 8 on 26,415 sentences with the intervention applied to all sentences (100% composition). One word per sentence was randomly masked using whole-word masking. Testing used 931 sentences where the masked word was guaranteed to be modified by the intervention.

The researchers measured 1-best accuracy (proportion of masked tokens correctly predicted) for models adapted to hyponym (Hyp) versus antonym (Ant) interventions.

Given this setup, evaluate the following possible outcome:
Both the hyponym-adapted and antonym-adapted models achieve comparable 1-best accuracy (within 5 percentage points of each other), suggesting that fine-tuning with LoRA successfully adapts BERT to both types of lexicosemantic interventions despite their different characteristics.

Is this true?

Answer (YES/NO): YES